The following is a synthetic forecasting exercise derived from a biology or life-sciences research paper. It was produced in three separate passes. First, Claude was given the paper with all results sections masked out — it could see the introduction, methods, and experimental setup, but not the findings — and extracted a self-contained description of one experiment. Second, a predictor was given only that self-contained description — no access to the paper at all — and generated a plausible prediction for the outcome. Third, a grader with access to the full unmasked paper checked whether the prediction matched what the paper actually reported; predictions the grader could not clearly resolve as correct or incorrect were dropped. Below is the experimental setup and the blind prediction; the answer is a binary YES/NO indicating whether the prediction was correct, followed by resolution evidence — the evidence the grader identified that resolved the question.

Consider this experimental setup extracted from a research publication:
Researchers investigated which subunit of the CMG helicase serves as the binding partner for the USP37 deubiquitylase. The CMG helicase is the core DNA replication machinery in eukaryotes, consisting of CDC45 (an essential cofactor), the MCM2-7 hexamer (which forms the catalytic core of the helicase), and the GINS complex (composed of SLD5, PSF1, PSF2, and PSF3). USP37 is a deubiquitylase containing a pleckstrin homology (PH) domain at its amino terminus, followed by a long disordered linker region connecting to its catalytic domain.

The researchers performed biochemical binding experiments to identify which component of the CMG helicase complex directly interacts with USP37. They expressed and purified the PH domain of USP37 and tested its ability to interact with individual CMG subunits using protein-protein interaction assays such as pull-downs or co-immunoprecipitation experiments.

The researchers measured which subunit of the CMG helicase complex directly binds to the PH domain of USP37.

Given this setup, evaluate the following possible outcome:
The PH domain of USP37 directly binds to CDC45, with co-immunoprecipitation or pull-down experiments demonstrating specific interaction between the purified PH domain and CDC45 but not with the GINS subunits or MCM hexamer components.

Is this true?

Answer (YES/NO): YES